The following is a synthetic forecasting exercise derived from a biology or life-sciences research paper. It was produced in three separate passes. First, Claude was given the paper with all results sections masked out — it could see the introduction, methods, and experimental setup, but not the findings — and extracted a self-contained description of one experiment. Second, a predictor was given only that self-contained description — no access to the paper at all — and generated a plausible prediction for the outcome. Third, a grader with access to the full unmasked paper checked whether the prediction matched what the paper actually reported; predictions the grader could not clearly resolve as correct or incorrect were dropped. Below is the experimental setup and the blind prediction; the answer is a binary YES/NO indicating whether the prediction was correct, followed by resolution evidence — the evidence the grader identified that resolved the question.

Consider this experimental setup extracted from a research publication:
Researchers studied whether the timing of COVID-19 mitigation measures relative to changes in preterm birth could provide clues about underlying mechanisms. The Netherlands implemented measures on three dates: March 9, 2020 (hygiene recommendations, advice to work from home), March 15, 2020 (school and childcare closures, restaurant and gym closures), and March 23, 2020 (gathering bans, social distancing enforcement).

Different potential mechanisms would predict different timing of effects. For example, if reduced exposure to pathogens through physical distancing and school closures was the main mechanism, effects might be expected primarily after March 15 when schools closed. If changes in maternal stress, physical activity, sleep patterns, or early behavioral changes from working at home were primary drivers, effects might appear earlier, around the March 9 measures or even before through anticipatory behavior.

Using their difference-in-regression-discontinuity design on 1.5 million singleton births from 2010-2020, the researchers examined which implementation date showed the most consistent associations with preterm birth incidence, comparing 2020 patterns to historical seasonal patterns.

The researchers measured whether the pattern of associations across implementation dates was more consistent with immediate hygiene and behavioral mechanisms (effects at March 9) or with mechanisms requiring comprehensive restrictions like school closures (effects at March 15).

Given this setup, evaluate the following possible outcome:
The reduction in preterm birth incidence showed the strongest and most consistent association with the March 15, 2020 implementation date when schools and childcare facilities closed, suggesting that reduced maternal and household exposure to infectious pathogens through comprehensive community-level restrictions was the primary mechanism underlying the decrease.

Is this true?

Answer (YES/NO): NO